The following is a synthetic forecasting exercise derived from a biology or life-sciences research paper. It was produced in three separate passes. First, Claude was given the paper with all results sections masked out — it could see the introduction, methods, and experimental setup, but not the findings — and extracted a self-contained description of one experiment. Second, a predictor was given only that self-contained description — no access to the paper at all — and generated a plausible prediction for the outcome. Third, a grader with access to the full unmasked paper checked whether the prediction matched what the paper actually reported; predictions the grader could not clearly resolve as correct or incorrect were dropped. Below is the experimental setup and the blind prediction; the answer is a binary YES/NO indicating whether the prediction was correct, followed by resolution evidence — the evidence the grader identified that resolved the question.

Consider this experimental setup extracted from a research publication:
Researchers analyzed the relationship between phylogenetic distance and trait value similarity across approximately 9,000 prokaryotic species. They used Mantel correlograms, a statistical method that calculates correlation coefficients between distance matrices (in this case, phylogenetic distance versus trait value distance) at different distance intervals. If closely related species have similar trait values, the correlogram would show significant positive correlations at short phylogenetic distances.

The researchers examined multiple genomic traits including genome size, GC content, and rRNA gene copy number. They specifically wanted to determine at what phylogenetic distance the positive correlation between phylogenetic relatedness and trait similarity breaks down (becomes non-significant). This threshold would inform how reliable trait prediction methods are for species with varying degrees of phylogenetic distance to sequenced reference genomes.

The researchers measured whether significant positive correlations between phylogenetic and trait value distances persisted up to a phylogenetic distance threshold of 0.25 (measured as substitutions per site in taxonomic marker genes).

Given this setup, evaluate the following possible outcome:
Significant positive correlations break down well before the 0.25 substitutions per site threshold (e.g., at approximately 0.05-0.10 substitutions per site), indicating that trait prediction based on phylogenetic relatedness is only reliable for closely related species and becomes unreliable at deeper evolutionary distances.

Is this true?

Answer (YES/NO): NO